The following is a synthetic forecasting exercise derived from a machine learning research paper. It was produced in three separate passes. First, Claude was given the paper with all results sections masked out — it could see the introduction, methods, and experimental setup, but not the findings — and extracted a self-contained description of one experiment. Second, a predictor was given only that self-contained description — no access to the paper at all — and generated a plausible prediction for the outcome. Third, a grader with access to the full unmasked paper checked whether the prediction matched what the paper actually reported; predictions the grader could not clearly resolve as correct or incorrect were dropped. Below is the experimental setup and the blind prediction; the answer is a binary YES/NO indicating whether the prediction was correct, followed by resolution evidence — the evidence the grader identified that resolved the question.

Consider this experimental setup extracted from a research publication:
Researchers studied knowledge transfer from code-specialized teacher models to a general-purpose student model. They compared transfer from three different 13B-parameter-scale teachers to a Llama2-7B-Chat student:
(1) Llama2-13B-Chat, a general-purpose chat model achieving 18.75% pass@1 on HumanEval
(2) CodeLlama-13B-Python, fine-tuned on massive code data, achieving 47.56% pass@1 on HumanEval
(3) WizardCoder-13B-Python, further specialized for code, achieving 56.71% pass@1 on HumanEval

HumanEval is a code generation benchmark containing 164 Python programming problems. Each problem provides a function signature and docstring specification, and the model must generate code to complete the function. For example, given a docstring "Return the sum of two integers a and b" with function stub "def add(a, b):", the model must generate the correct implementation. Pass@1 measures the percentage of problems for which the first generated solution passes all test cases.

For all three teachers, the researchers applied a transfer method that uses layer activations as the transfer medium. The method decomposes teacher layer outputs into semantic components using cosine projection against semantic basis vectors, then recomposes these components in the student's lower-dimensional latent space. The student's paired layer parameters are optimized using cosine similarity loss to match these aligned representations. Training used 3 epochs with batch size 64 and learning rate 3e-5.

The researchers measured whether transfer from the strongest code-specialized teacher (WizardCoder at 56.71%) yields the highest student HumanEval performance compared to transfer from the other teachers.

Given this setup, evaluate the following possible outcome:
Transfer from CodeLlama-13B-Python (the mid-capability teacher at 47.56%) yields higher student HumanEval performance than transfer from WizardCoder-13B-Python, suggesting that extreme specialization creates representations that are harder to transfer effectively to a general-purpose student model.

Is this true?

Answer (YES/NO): YES